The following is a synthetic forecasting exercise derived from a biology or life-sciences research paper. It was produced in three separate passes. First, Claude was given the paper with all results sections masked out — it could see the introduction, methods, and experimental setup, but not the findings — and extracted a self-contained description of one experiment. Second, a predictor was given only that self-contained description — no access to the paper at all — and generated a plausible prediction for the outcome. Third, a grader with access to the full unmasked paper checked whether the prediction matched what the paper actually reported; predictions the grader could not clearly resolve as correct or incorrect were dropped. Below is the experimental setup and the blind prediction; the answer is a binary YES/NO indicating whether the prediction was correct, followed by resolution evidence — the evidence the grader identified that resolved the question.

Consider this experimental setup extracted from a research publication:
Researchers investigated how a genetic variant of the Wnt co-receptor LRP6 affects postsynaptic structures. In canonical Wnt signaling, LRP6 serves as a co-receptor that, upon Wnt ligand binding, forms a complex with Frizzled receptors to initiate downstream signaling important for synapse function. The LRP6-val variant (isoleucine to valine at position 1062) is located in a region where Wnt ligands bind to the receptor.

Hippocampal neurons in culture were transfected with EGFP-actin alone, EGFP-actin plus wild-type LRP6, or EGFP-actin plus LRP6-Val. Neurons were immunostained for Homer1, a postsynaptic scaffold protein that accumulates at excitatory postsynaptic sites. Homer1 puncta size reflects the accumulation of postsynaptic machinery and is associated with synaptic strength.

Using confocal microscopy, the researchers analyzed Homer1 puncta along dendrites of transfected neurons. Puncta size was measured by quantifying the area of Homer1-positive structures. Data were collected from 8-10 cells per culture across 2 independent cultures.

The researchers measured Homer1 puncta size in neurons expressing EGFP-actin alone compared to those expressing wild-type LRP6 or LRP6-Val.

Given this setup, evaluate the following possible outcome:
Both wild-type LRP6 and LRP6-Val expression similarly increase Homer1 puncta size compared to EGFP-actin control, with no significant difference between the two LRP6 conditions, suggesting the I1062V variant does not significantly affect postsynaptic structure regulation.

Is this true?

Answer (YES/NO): NO